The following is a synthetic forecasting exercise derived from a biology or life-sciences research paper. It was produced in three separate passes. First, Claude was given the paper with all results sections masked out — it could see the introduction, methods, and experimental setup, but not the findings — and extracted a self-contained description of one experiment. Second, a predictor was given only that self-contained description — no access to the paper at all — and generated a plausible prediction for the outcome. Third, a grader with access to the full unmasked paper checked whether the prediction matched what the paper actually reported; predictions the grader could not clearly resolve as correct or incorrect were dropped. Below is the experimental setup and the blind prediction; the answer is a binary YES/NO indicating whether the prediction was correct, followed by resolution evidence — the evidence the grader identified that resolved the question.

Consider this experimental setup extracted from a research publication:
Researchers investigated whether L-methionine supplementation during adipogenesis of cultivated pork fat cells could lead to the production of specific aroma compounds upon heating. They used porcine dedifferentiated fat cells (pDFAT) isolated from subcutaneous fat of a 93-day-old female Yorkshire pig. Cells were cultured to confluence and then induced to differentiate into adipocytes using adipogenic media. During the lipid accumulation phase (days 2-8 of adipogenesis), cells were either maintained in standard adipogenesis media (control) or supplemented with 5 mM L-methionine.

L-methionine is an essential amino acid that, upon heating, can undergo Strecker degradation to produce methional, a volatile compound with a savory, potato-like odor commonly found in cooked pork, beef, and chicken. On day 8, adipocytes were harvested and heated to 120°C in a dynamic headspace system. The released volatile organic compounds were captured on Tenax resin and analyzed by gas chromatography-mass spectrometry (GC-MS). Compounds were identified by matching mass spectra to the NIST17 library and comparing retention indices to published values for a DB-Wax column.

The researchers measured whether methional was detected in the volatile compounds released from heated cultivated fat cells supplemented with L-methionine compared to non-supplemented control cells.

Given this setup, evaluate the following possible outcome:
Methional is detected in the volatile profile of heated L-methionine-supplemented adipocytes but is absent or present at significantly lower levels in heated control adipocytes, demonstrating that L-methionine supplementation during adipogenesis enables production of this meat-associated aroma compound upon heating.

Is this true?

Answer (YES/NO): YES